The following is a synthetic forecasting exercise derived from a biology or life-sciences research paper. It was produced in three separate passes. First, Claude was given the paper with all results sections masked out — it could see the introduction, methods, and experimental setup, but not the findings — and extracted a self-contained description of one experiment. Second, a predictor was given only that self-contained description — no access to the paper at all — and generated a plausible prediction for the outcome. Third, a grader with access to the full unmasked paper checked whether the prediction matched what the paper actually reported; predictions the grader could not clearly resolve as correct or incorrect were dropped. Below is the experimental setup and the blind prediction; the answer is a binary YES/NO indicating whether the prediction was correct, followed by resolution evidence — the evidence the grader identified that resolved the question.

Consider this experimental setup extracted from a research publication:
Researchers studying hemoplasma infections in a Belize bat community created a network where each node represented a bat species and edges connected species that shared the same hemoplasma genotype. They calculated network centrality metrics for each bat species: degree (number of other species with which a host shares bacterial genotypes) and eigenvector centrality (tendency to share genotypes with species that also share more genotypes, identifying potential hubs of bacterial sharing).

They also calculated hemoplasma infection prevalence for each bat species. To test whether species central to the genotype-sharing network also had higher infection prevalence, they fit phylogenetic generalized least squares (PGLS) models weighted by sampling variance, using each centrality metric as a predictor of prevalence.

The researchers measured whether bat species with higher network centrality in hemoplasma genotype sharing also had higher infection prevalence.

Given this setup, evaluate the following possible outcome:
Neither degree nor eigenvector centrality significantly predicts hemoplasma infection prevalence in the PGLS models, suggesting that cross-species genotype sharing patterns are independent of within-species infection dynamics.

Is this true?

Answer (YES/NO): YES